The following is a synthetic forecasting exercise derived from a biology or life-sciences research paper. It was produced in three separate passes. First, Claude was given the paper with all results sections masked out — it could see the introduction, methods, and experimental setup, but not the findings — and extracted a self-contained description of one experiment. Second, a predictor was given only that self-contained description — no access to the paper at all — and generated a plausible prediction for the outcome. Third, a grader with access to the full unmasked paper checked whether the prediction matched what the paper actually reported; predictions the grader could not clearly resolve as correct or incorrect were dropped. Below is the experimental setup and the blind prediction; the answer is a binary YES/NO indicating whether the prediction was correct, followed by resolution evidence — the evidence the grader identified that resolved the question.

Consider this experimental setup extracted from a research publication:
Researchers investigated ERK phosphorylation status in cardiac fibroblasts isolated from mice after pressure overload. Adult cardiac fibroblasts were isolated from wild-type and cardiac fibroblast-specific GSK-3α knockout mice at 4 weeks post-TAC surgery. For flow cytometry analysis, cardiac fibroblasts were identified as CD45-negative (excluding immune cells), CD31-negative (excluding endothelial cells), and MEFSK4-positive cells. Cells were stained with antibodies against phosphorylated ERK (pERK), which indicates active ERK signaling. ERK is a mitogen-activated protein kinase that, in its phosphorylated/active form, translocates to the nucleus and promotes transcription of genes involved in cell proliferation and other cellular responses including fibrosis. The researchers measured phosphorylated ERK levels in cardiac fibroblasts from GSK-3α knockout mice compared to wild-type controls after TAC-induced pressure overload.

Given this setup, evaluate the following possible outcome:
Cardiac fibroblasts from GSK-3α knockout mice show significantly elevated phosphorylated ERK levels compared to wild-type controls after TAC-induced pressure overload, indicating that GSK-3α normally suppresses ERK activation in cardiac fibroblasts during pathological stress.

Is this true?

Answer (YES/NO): NO